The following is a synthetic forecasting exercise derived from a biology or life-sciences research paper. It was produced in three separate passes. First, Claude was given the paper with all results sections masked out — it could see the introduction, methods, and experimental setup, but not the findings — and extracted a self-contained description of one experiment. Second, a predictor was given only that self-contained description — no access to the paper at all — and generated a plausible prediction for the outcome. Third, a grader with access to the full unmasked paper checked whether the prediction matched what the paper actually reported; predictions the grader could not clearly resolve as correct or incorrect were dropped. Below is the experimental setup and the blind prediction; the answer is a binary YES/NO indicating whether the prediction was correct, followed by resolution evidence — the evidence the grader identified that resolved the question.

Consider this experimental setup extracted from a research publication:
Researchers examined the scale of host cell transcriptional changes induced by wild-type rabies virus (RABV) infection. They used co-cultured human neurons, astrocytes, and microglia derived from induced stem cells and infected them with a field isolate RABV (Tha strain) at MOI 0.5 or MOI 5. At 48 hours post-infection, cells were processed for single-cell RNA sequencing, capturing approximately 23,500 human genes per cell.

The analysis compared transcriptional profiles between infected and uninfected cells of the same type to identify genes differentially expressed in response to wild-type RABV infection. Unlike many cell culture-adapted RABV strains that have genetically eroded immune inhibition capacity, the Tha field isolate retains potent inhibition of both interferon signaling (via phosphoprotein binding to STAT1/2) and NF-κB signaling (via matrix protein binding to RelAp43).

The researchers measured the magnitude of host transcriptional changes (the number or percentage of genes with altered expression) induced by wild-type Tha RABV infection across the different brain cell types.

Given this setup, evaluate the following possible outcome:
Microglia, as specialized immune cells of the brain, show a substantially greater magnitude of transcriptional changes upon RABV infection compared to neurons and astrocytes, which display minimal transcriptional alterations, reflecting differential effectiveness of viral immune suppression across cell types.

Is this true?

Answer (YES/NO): NO